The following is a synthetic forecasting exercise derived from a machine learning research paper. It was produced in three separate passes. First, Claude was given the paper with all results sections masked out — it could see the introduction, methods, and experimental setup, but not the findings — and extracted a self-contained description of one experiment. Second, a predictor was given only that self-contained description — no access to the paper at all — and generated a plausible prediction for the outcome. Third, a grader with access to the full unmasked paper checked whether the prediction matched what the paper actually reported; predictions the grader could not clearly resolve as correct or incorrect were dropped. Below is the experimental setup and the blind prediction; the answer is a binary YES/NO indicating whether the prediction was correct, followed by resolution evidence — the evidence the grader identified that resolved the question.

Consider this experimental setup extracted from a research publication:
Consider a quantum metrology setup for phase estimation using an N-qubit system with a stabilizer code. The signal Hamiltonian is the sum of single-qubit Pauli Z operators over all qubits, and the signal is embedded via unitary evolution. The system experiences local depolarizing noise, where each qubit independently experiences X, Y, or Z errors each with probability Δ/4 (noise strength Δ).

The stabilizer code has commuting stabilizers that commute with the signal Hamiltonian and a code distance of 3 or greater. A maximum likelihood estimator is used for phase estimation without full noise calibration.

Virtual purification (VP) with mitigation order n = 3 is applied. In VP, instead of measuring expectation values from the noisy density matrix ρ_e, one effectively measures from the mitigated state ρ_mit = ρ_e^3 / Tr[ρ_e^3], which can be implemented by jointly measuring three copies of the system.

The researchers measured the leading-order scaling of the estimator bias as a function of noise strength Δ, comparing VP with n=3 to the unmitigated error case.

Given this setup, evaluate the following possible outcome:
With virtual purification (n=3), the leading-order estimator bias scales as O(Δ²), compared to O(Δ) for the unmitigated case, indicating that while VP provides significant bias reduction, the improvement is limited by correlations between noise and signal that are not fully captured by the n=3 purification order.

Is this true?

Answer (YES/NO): NO